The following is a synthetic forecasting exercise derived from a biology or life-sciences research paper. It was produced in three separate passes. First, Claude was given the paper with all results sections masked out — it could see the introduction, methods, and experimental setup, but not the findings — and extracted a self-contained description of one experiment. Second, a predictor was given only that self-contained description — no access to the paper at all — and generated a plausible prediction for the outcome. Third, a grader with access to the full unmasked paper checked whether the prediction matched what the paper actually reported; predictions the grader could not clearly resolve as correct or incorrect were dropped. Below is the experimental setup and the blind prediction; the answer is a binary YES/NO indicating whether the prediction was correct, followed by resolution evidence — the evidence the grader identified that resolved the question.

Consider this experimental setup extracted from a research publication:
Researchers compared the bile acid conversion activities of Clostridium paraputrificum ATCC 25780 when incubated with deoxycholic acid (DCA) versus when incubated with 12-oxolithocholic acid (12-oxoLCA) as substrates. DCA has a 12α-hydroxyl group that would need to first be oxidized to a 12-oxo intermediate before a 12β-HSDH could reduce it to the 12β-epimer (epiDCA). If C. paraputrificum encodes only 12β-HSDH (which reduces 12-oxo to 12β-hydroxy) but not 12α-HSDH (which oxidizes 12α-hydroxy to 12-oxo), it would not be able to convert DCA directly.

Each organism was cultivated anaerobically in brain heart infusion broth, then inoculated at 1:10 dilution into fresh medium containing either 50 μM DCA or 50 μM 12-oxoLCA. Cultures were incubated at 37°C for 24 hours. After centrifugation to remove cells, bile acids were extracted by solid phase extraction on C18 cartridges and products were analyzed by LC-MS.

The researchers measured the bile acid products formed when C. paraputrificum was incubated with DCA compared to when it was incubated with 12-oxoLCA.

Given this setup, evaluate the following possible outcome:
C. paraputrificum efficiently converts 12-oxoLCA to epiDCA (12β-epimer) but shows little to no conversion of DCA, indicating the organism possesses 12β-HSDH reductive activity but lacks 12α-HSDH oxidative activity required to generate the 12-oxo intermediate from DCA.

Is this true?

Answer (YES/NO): YES